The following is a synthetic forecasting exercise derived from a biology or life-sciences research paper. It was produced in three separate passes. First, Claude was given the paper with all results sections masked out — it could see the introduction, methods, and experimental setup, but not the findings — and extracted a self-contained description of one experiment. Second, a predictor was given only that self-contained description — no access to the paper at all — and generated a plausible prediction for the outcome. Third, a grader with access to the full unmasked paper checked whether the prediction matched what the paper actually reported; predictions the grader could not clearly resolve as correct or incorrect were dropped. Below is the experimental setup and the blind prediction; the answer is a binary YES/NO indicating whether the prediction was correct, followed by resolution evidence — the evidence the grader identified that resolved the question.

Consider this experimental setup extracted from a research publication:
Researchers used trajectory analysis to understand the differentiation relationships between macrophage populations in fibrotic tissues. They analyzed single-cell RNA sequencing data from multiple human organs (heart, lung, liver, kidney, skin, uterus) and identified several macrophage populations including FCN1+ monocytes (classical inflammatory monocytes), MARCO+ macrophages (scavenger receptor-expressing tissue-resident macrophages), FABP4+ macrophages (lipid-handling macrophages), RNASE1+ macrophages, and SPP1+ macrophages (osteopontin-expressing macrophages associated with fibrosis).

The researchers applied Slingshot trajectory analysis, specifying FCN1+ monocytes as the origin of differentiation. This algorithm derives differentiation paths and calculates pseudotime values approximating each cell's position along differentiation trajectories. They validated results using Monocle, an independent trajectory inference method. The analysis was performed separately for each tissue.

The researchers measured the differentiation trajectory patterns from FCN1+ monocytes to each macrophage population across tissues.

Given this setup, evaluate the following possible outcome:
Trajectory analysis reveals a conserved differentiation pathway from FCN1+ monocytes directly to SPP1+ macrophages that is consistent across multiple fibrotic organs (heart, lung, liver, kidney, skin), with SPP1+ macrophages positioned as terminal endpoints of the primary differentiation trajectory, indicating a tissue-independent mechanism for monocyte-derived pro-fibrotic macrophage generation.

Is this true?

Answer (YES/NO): NO